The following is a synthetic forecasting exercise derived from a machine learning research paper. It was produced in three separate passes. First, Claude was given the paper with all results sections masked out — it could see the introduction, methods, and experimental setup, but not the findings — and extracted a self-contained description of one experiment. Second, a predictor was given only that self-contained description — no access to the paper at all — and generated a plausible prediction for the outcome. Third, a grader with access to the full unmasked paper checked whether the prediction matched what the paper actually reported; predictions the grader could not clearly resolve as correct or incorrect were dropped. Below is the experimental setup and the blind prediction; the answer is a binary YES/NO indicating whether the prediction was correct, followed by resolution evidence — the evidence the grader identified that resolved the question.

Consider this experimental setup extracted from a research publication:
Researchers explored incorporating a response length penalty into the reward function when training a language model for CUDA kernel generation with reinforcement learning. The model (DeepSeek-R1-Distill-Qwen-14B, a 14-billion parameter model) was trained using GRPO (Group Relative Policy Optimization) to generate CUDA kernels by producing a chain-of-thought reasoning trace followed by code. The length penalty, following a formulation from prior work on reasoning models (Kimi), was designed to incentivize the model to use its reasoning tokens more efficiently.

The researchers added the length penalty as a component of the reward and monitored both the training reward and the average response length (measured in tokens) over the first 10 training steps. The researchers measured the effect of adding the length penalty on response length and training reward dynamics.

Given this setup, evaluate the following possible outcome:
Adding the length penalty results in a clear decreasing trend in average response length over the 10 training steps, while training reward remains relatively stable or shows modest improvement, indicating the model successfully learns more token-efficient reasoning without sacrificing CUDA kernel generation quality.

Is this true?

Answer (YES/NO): NO